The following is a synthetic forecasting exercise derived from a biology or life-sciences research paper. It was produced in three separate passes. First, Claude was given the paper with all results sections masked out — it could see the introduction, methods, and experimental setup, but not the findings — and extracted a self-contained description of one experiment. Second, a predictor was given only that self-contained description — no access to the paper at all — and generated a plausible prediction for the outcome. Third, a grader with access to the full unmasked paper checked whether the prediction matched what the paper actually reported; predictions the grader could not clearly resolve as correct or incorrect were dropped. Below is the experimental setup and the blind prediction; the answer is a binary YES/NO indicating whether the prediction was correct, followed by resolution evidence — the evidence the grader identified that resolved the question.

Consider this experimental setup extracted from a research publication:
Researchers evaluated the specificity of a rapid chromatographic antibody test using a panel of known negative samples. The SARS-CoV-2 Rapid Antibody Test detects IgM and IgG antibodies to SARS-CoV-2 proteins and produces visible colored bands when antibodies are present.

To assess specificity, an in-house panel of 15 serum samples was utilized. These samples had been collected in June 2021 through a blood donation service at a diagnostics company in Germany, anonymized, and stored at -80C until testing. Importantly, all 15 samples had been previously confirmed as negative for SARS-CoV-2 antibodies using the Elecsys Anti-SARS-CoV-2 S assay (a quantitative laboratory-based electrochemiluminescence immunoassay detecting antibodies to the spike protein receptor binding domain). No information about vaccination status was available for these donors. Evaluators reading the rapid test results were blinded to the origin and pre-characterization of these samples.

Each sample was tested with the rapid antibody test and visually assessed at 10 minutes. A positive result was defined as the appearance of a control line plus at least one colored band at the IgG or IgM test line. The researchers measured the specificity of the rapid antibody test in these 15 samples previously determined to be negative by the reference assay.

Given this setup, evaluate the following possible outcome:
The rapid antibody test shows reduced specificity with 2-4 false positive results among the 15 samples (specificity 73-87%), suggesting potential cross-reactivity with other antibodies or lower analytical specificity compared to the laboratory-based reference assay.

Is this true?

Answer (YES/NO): NO